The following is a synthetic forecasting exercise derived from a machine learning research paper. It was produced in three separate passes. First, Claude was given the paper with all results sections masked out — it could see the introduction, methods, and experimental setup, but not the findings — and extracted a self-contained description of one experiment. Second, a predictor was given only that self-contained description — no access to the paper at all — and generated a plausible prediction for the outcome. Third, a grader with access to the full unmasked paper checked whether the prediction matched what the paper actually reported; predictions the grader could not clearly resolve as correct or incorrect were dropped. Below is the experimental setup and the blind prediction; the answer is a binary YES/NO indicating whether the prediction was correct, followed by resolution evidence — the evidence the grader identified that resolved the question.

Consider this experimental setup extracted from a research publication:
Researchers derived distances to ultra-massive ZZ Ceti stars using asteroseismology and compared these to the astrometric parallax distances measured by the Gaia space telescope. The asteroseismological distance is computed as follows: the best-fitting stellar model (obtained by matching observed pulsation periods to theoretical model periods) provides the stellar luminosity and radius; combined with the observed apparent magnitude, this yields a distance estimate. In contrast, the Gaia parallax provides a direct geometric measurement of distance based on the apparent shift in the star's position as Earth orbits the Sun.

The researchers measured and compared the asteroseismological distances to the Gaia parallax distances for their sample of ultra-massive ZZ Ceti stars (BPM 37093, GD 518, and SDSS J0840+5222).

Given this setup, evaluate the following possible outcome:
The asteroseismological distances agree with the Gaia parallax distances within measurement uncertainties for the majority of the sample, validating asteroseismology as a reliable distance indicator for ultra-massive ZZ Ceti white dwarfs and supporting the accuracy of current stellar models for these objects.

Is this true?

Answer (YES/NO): NO